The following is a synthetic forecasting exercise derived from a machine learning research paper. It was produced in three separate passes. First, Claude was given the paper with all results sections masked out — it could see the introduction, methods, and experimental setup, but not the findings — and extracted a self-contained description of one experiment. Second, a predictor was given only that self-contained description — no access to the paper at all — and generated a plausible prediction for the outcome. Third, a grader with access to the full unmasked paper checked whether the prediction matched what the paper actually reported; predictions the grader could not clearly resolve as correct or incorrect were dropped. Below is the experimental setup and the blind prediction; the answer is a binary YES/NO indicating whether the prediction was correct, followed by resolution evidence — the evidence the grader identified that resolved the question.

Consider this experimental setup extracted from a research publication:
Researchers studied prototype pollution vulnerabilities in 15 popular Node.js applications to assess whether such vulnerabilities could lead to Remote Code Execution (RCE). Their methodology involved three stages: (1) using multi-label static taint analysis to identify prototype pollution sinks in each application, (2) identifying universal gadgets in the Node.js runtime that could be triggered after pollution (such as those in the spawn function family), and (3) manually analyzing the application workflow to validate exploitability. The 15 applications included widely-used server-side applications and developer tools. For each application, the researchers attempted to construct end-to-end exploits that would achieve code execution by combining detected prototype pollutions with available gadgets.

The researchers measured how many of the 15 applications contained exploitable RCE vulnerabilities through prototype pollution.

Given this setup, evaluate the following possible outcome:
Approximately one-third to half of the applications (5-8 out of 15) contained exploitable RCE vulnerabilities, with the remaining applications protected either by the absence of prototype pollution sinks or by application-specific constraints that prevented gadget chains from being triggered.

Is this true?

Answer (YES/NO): NO